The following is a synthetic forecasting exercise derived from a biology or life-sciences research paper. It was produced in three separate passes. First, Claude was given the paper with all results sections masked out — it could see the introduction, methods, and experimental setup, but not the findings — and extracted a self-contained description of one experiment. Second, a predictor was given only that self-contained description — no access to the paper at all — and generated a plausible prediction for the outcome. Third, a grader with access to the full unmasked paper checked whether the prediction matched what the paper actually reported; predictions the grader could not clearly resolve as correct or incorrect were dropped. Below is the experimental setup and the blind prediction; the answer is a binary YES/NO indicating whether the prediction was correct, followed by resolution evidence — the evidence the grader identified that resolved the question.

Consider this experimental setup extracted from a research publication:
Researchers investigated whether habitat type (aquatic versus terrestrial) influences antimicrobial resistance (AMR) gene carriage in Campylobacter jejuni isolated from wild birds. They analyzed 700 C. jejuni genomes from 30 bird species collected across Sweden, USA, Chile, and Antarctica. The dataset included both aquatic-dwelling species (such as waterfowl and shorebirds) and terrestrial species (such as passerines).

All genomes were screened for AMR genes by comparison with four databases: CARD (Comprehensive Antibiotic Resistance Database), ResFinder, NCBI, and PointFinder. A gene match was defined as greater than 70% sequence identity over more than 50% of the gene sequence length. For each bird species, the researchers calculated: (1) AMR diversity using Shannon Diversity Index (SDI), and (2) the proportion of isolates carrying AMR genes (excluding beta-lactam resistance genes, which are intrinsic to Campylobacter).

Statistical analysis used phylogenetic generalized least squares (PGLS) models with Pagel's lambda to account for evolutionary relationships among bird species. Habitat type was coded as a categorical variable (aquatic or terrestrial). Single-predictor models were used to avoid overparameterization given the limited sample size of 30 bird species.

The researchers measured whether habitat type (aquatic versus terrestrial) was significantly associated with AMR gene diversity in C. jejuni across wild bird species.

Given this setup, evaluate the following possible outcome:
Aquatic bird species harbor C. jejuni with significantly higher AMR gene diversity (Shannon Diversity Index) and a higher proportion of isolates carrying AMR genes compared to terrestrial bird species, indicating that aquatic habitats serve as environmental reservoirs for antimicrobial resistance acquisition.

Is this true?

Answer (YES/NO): NO